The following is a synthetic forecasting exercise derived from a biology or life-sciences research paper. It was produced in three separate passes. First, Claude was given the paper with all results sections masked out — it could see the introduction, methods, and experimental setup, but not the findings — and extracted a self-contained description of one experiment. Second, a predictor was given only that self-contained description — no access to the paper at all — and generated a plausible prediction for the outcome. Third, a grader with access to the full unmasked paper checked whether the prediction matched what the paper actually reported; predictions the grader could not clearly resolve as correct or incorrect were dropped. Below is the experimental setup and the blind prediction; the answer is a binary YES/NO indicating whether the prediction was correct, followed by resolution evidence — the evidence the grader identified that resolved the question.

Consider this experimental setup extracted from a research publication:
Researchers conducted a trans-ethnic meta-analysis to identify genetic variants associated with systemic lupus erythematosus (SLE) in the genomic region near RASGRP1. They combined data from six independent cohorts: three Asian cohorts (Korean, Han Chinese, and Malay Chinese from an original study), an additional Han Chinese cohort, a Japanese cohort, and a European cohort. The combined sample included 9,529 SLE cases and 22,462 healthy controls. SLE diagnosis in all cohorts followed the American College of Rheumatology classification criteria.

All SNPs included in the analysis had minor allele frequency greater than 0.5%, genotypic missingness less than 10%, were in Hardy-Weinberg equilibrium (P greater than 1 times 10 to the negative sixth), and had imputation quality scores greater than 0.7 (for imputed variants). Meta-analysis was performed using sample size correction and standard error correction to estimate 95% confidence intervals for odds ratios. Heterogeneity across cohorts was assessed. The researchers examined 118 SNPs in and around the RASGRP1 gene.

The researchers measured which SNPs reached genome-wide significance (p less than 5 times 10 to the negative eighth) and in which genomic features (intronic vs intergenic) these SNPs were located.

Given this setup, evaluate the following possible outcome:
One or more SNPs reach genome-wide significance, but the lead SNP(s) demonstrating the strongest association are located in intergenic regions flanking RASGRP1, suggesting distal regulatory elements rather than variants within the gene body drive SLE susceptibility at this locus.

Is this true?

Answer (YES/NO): NO